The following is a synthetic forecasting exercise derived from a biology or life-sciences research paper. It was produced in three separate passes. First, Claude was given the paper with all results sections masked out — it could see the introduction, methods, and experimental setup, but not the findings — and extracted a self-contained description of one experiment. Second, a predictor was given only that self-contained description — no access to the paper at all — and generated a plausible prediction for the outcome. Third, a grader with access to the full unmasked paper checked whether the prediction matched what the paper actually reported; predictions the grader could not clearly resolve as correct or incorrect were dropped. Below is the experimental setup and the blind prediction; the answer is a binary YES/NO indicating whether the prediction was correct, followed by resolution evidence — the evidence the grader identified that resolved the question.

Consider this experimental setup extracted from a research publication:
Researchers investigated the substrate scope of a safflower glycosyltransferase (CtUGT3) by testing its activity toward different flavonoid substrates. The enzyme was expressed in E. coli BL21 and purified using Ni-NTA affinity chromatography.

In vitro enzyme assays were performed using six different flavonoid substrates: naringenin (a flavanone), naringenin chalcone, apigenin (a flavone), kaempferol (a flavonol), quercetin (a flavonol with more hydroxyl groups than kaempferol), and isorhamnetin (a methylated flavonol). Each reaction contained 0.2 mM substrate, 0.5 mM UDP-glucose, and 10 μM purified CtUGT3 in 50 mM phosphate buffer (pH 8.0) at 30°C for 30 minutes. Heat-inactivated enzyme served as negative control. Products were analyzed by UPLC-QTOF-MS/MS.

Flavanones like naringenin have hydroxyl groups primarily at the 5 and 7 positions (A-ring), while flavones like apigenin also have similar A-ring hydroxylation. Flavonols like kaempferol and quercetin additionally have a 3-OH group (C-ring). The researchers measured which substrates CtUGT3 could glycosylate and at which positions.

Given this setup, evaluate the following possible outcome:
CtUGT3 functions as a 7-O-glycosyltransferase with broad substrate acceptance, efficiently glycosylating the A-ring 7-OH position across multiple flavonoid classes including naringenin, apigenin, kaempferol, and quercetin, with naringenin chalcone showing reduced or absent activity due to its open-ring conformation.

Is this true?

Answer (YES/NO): NO